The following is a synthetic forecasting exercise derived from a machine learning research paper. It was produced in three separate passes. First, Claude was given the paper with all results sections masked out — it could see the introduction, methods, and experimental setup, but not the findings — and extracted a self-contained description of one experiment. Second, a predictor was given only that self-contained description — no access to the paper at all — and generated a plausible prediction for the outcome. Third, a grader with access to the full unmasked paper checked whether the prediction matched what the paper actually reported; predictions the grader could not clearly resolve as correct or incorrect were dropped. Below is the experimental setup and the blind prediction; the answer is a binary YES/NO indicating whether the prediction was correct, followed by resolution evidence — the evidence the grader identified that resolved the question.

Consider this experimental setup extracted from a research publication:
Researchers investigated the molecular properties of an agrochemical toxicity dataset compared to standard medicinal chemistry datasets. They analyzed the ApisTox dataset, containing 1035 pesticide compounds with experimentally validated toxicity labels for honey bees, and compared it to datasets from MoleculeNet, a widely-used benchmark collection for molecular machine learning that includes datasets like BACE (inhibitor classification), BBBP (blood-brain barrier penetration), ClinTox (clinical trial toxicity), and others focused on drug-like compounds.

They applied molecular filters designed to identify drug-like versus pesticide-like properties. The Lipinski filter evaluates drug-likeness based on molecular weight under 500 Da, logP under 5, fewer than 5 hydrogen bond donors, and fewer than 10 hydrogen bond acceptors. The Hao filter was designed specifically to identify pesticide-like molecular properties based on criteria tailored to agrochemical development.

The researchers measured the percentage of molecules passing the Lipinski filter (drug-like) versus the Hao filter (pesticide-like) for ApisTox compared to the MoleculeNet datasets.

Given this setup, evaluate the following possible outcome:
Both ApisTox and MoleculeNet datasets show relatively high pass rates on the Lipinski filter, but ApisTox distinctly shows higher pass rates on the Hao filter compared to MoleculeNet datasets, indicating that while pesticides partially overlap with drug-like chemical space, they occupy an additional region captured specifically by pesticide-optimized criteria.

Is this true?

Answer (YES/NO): NO